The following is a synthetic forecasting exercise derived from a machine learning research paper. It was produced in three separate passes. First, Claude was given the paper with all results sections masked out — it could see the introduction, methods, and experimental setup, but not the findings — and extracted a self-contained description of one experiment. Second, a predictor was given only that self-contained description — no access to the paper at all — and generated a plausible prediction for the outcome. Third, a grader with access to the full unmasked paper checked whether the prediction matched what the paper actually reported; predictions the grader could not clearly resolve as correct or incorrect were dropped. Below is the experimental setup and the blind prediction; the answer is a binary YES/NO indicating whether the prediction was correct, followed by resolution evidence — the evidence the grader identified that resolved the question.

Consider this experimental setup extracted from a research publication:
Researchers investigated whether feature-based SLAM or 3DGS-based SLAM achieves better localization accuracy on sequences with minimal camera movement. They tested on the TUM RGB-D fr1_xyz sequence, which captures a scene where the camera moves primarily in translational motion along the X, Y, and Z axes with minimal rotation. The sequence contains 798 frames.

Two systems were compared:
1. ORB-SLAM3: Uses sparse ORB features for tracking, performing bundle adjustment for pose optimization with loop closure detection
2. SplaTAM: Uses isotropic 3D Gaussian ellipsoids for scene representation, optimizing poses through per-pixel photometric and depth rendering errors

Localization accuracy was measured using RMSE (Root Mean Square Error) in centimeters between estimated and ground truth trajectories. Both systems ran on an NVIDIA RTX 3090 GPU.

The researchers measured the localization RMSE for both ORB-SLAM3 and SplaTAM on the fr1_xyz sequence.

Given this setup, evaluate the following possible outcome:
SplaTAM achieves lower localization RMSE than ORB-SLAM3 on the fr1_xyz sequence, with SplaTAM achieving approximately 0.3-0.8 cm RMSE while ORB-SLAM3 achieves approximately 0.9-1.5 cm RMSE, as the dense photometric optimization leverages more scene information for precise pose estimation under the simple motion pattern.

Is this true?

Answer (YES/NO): NO